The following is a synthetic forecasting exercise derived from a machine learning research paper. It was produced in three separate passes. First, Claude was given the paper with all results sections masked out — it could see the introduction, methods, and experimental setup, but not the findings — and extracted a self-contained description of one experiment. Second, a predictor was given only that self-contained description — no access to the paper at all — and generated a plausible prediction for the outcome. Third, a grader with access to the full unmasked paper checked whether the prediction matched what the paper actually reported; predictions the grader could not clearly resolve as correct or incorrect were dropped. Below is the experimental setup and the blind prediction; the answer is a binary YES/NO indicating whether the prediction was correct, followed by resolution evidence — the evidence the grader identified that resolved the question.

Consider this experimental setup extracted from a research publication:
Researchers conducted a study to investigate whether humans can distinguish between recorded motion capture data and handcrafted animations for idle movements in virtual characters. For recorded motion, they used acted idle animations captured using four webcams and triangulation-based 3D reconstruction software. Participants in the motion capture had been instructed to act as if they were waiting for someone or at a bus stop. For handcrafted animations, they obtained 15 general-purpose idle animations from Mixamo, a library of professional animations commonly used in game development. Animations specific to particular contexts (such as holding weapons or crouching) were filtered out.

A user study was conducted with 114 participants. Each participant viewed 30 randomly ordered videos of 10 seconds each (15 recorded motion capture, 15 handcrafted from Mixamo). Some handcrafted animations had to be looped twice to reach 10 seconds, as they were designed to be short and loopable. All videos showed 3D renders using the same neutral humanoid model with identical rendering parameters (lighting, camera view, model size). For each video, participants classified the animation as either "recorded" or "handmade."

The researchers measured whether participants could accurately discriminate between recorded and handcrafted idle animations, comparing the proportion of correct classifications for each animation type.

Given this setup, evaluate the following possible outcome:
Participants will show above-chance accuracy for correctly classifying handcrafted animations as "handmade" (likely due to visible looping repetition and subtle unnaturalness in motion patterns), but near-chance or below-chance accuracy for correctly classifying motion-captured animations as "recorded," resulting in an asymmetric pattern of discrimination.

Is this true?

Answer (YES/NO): NO